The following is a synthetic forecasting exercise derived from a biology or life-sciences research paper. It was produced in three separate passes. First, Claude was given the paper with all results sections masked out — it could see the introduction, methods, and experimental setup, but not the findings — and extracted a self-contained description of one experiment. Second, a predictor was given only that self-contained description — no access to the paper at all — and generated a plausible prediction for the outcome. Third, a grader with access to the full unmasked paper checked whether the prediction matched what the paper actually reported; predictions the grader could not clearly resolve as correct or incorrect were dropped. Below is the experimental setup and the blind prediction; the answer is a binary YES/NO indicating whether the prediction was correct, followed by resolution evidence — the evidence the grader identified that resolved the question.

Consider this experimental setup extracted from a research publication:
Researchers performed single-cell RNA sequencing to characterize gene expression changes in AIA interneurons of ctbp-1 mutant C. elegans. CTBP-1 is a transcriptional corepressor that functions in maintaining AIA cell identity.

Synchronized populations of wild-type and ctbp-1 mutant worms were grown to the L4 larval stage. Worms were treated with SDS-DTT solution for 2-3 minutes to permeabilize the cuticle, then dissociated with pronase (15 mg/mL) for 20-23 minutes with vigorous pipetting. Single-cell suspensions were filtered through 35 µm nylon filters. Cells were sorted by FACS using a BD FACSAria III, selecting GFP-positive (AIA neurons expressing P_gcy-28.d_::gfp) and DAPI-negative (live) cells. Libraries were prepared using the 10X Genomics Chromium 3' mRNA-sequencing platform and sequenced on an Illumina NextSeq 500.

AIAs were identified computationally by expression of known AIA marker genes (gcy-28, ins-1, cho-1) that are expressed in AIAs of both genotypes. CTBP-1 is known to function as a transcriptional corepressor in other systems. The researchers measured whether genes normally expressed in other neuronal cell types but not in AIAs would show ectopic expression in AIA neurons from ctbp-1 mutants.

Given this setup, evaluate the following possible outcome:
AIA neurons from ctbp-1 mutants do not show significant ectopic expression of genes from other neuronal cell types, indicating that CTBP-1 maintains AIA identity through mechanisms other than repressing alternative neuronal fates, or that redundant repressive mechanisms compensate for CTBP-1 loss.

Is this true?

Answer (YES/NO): NO